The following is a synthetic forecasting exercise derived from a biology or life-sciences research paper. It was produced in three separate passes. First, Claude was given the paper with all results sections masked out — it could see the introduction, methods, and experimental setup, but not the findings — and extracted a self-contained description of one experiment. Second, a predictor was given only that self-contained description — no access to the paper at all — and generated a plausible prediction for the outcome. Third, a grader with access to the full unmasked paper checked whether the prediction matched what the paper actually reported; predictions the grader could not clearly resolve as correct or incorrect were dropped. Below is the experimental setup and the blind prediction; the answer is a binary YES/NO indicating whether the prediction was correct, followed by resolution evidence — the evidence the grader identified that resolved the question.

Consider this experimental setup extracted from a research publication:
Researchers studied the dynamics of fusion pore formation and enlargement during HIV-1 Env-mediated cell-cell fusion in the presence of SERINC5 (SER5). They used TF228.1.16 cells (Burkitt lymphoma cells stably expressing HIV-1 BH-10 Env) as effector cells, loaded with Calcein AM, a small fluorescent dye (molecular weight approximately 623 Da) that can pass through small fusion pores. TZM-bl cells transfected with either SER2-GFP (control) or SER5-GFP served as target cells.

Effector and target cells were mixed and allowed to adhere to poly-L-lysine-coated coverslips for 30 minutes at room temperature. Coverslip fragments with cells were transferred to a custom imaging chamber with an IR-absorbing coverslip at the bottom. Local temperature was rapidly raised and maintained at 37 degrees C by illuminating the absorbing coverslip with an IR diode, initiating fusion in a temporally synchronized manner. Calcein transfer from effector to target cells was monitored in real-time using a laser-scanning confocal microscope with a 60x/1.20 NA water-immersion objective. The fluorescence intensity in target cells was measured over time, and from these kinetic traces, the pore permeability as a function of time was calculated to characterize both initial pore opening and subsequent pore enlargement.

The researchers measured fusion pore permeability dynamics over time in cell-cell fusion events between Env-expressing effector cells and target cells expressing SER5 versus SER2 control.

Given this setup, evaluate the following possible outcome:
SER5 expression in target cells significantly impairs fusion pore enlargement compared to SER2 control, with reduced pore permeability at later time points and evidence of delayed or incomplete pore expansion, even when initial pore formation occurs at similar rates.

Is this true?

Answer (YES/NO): NO